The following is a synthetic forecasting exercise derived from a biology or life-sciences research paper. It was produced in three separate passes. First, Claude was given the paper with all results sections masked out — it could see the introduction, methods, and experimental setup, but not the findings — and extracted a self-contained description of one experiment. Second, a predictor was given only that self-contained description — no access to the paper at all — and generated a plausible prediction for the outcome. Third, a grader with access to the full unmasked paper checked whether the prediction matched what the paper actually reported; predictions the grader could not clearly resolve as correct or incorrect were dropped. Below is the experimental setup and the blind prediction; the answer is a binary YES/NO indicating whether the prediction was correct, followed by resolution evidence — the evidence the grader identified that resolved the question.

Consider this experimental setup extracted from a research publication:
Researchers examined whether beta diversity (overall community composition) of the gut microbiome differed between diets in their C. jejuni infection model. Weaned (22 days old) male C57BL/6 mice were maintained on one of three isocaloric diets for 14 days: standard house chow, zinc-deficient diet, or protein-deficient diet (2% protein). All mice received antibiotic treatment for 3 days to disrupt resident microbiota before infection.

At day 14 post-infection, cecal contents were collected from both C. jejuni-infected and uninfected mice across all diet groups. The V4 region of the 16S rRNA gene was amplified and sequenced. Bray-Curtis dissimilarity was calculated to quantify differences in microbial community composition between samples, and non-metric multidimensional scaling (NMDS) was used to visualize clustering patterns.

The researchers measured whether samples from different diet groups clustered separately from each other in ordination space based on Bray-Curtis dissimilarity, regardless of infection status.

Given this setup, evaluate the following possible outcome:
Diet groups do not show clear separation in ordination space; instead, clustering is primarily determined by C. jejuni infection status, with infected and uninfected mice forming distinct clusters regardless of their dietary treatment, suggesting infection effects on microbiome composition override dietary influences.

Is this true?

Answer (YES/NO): NO